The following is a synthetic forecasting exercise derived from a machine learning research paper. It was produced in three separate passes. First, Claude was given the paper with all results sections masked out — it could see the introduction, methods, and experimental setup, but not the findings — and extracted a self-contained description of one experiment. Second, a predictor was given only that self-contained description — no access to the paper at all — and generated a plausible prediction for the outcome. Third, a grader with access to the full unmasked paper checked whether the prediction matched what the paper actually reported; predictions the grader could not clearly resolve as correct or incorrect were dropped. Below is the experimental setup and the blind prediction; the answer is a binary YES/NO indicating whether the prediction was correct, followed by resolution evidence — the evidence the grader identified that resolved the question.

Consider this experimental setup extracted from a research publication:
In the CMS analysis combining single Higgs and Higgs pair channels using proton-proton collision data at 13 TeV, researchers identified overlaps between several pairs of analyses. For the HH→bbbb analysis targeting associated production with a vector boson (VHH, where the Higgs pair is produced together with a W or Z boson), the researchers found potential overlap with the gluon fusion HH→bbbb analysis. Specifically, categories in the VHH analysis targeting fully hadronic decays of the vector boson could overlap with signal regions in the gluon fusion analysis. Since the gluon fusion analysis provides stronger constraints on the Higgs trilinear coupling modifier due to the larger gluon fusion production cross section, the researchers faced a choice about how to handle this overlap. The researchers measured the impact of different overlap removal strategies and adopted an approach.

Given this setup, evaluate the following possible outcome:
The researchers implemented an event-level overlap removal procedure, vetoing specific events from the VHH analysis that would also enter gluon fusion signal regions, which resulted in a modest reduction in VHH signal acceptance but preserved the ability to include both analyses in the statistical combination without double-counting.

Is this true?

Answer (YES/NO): NO